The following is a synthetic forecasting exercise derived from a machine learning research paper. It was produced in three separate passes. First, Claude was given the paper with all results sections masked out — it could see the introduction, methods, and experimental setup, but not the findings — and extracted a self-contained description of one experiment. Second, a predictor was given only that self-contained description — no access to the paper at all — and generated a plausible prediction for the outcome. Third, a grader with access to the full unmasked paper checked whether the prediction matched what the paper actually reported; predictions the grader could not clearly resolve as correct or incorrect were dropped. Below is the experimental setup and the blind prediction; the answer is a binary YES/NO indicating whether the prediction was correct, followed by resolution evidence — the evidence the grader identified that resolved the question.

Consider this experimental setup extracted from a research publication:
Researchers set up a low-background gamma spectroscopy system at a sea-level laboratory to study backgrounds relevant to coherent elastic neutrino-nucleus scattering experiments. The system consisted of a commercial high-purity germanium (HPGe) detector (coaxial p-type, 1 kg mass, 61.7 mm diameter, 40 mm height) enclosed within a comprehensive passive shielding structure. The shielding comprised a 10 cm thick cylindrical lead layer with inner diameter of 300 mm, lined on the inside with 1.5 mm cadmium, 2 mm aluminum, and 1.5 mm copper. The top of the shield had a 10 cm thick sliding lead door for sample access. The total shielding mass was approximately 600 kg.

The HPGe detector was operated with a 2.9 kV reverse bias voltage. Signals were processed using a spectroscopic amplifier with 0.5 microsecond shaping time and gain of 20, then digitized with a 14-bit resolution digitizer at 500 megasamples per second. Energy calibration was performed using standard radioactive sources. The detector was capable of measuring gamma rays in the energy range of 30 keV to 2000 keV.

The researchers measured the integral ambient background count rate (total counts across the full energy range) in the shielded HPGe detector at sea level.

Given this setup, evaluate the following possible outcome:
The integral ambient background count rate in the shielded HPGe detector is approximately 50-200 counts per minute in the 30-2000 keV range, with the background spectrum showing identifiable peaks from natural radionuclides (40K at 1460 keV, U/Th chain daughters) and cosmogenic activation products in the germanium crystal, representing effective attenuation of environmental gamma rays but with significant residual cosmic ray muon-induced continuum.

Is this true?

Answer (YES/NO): NO